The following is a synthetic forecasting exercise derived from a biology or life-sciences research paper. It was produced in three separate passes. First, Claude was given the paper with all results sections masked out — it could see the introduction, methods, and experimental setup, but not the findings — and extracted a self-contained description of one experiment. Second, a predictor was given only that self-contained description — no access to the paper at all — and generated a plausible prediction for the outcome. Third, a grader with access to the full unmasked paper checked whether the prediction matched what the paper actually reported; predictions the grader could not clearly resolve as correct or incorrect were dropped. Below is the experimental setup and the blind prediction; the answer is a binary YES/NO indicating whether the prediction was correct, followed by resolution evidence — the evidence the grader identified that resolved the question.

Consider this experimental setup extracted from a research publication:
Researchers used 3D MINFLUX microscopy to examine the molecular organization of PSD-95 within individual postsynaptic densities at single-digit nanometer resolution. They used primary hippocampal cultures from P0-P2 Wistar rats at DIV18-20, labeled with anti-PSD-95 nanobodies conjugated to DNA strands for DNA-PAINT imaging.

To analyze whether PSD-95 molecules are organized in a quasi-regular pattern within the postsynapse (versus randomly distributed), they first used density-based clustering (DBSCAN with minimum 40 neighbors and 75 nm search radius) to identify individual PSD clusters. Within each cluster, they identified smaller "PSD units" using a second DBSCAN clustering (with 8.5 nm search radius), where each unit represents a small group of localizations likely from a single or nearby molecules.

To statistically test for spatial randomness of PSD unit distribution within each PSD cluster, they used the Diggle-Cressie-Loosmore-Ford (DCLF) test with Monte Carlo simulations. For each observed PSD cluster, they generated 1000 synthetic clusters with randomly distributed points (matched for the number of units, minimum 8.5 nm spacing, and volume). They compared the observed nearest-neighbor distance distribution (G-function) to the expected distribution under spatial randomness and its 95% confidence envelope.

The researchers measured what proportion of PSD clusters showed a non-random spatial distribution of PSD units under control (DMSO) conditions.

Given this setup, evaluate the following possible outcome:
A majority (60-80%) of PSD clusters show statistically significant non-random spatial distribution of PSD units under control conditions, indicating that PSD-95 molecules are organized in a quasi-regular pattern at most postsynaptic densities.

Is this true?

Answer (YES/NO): NO